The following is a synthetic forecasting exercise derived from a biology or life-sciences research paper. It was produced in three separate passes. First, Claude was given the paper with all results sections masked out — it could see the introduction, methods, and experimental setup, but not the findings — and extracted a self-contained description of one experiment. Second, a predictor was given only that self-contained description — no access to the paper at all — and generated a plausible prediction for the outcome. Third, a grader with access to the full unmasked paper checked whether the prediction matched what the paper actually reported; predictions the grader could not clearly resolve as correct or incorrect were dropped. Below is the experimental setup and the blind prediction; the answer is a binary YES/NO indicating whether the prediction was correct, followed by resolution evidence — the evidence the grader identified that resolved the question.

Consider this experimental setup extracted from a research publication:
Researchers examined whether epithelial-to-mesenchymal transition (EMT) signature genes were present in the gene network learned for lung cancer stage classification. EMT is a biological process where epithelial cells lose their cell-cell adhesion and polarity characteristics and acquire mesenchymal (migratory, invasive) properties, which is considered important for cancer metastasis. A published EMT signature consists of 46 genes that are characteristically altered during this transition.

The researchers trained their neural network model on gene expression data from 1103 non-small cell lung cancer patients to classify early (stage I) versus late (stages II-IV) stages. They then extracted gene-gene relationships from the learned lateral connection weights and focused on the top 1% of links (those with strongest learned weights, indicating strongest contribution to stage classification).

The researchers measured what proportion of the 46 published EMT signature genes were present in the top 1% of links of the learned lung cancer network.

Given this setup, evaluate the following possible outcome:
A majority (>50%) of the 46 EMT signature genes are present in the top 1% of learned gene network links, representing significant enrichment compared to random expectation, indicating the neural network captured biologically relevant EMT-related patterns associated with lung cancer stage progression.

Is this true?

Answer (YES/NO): YES